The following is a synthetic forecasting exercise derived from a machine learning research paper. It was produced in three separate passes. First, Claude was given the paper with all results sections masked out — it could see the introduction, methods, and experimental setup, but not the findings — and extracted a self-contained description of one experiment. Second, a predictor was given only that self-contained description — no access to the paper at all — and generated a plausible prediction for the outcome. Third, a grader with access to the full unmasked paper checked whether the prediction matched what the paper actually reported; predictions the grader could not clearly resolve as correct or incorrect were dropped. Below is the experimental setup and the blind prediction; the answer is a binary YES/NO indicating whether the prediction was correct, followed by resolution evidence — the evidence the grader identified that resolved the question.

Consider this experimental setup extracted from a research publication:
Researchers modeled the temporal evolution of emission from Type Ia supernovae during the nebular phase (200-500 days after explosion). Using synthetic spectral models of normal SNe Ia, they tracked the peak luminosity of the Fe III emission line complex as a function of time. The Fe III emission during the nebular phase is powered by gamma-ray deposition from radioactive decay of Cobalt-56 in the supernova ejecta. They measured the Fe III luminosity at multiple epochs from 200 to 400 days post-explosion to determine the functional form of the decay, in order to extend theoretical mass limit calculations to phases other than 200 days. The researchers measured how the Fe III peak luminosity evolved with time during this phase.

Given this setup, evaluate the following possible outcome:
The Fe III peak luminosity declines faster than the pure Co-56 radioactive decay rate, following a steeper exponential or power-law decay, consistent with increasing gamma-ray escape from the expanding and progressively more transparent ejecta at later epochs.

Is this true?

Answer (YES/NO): YES